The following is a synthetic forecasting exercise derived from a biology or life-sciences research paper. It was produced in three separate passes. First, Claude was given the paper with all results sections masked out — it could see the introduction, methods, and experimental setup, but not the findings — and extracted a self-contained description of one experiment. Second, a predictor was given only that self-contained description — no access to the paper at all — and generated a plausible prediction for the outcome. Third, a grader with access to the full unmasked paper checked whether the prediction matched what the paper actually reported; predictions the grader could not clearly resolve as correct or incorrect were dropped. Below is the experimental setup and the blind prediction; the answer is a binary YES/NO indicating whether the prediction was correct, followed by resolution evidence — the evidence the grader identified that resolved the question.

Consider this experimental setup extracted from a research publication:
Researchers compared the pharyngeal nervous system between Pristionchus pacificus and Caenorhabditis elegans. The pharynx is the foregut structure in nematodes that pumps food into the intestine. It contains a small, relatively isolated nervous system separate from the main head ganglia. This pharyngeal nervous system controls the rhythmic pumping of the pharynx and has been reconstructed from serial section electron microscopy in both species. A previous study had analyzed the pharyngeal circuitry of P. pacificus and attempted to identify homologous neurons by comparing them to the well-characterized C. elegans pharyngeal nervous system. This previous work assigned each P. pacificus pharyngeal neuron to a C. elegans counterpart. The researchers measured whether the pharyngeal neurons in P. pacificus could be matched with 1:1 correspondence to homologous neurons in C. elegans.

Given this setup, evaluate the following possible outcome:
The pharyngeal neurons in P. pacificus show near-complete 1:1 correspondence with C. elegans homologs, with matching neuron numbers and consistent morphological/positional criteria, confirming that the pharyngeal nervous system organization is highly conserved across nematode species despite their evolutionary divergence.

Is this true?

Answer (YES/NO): YES